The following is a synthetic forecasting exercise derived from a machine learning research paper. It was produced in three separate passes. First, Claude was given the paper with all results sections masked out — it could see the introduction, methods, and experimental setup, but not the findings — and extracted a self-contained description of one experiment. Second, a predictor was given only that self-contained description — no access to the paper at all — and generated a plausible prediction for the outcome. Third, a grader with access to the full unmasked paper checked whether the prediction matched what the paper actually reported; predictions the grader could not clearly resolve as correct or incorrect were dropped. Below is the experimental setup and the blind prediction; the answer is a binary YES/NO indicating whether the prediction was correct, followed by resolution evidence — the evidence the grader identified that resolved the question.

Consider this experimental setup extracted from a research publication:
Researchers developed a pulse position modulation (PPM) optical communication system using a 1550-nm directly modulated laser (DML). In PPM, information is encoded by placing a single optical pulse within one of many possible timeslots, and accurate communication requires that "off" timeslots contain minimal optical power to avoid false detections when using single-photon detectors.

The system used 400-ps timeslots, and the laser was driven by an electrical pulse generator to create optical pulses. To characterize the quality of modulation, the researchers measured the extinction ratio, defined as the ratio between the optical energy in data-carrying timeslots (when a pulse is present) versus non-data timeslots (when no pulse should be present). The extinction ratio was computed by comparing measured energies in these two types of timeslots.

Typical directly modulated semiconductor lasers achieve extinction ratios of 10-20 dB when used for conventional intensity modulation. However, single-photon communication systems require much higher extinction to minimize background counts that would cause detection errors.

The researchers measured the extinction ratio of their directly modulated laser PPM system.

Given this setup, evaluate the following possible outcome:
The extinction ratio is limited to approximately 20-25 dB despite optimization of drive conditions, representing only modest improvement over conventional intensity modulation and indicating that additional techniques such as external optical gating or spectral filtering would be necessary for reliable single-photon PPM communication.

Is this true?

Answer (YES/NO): NO